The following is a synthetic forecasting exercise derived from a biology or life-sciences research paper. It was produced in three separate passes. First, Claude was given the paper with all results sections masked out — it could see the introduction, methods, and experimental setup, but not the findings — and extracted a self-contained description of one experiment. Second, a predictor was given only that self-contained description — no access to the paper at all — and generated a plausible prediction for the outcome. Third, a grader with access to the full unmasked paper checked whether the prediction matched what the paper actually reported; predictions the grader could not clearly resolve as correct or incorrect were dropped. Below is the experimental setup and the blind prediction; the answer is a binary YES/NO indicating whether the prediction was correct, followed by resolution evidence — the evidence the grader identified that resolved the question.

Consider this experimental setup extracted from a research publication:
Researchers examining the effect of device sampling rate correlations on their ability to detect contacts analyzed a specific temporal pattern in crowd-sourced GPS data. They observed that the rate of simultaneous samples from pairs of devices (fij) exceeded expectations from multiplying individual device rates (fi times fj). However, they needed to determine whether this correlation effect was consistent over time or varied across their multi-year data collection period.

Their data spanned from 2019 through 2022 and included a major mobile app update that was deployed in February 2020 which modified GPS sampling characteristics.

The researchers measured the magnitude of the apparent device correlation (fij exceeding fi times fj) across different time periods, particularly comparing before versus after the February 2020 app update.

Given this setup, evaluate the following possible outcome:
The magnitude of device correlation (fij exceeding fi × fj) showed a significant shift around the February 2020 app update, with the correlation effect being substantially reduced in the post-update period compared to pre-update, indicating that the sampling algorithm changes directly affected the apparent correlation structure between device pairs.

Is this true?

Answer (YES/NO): YES